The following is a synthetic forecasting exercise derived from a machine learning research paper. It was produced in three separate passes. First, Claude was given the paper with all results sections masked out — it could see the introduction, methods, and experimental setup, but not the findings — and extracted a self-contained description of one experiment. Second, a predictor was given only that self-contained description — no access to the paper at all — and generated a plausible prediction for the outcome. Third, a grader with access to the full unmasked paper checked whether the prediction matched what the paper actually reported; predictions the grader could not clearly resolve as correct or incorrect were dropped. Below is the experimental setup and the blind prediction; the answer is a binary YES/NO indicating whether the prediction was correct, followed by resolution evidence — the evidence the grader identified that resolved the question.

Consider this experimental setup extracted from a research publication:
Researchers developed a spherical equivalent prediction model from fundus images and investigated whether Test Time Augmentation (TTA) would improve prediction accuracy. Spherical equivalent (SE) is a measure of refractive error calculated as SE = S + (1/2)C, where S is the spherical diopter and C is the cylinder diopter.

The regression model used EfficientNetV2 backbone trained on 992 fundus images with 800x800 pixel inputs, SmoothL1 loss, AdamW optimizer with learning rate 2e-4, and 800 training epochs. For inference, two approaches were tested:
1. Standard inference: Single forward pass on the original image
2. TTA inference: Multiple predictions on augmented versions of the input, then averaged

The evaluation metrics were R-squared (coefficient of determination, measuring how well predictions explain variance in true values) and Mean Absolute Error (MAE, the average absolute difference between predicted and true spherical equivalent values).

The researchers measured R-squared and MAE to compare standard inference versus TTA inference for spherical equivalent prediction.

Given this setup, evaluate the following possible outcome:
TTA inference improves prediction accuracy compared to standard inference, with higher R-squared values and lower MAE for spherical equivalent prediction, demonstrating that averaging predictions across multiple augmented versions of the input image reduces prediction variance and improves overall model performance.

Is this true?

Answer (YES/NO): NO